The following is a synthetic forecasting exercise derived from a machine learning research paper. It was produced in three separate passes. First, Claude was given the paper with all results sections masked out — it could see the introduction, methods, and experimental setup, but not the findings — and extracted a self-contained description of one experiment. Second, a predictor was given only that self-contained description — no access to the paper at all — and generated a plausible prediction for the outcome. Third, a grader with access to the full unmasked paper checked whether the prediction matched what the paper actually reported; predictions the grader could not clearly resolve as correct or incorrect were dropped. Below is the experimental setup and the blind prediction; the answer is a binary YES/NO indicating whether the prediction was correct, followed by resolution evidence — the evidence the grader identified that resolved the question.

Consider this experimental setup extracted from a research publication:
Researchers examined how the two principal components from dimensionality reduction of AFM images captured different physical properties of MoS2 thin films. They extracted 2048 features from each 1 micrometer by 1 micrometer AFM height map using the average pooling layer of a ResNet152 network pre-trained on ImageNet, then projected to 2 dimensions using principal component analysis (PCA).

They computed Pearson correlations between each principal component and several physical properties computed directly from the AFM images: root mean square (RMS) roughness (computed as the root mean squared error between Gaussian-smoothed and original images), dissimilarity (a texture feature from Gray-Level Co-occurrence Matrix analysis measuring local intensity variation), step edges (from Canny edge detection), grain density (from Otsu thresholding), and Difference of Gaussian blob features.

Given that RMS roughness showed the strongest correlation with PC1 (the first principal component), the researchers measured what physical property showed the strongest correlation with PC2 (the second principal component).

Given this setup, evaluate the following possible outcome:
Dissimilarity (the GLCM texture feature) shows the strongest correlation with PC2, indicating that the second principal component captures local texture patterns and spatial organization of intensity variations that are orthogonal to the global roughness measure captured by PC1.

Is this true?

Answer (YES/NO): NO